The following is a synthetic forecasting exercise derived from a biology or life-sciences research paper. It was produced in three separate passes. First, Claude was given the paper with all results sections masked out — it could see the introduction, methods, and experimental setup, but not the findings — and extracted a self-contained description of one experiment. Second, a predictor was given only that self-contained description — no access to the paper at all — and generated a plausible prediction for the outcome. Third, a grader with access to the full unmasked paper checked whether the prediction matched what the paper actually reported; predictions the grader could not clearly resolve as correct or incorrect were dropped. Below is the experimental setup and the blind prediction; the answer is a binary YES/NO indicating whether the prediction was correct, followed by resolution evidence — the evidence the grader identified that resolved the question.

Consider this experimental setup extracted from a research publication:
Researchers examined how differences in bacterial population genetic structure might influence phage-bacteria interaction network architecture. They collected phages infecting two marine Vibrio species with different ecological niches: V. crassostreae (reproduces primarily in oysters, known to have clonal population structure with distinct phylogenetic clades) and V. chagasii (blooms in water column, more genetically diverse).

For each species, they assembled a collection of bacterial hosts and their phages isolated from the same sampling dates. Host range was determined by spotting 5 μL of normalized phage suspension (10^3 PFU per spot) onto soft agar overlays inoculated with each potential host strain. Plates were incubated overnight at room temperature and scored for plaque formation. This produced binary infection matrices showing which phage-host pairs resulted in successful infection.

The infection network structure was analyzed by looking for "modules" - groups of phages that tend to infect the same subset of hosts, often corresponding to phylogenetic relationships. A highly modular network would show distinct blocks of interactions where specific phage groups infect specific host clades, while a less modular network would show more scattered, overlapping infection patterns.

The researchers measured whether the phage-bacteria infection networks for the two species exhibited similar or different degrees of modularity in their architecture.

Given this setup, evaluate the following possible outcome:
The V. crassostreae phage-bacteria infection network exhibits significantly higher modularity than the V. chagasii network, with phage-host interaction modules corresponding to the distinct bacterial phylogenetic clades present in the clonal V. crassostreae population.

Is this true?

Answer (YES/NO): YES